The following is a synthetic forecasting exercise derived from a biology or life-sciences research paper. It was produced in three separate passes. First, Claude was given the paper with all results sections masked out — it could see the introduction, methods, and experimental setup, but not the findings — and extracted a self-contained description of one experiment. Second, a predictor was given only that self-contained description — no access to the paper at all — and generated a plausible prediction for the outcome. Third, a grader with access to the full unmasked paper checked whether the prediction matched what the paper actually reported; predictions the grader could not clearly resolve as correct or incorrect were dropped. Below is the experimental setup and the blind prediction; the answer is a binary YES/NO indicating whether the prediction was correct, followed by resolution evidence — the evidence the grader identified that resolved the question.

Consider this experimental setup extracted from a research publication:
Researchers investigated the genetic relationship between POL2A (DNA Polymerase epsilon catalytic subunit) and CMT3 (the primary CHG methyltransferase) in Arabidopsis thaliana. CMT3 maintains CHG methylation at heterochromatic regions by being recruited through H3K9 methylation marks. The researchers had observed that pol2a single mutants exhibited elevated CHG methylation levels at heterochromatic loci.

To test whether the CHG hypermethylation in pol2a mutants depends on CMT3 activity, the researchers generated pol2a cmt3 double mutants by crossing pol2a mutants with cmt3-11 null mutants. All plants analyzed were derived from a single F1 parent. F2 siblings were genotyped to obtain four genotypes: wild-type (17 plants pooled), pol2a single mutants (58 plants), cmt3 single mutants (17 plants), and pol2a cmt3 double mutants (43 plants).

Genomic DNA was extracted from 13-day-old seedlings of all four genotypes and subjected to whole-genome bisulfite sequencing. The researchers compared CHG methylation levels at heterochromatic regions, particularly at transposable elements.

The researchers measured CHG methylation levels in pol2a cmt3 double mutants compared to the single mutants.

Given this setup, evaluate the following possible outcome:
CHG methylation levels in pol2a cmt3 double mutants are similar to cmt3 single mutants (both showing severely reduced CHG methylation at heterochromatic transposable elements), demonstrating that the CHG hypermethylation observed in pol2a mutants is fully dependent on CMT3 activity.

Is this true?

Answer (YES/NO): NO